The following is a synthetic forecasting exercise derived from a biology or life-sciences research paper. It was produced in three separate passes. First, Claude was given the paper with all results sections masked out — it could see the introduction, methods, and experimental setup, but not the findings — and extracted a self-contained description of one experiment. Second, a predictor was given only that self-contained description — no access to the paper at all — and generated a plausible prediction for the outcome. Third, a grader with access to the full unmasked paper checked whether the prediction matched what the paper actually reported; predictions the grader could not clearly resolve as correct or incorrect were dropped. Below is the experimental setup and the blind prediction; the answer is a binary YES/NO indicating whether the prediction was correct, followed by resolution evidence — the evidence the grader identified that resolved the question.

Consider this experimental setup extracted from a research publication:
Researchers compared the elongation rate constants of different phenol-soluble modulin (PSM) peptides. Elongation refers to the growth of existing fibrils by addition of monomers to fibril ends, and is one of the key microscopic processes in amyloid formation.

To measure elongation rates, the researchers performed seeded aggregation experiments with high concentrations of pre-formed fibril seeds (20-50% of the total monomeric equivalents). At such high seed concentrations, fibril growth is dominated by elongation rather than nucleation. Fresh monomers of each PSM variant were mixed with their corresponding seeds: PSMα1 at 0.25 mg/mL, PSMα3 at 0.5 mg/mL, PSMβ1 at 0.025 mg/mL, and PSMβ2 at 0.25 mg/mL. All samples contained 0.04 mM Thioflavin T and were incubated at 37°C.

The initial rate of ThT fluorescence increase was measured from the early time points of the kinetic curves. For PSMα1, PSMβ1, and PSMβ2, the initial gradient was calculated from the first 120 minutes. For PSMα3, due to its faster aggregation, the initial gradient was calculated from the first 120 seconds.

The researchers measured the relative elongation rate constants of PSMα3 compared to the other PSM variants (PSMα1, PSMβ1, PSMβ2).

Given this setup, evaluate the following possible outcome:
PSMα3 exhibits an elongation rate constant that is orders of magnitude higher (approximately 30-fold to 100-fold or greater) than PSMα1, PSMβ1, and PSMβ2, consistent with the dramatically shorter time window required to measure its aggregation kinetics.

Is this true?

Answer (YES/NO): YES